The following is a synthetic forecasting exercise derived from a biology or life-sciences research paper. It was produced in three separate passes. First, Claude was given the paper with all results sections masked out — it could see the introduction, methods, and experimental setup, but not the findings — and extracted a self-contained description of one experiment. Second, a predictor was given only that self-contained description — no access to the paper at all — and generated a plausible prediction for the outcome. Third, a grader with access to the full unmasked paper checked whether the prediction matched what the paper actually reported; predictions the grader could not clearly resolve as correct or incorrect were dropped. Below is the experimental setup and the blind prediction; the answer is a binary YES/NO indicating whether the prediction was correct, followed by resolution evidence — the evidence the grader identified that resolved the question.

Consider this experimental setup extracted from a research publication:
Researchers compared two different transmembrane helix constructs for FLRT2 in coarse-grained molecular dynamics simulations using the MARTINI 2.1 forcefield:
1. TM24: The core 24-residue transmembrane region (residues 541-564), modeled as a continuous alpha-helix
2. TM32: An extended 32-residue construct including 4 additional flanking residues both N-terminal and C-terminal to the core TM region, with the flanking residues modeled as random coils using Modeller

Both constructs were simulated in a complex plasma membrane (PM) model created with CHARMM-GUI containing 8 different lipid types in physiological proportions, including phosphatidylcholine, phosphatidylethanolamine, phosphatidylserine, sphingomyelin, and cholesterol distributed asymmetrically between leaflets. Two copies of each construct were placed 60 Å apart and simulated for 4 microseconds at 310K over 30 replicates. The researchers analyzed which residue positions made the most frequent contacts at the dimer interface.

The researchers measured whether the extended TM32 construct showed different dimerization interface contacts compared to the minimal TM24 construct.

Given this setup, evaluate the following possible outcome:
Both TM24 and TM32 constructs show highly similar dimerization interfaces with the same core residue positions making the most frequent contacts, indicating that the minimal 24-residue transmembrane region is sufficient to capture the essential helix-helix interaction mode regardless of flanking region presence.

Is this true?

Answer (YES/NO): NO